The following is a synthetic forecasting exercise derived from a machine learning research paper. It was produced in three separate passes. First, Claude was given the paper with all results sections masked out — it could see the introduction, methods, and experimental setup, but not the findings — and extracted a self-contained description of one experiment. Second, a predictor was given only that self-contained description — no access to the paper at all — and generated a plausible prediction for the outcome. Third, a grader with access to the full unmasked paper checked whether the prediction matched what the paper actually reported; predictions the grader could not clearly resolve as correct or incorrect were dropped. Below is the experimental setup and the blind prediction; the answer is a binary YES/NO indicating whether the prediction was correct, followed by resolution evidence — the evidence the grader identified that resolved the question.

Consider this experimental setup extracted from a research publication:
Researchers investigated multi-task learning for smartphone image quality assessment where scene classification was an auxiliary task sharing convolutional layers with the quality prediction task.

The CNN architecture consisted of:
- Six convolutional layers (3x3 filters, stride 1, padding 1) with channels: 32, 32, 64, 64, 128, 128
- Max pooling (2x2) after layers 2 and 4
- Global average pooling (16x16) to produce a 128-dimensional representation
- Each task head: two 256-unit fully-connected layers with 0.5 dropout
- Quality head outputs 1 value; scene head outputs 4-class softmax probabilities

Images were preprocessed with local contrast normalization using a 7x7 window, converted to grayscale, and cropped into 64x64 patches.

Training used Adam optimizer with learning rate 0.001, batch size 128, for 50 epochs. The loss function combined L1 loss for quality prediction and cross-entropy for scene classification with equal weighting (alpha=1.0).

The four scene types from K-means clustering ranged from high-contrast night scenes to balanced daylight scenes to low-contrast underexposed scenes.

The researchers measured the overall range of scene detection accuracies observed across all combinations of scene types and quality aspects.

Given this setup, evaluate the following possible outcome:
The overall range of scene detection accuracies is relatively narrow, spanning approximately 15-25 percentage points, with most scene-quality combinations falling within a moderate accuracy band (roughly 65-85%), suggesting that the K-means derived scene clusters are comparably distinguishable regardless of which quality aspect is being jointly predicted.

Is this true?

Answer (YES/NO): NO